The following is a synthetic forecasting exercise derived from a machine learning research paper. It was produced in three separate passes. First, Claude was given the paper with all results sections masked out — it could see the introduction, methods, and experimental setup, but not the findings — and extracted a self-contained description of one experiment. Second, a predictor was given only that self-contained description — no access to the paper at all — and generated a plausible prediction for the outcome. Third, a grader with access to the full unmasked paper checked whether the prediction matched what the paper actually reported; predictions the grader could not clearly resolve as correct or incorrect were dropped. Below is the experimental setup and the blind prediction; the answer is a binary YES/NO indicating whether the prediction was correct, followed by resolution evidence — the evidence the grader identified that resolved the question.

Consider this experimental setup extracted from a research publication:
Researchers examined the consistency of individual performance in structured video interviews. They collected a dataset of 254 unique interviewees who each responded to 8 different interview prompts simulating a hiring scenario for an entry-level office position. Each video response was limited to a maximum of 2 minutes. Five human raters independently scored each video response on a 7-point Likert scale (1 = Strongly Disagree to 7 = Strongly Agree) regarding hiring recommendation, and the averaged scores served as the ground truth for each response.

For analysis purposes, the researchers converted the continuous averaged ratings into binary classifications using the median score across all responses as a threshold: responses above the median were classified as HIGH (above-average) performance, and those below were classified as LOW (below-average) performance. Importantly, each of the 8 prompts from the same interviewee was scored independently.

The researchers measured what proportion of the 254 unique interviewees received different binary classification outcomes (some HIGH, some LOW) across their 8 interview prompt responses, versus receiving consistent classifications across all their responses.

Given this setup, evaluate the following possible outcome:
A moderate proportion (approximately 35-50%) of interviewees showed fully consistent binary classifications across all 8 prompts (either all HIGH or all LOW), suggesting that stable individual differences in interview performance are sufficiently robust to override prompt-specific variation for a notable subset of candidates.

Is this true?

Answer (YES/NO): YES